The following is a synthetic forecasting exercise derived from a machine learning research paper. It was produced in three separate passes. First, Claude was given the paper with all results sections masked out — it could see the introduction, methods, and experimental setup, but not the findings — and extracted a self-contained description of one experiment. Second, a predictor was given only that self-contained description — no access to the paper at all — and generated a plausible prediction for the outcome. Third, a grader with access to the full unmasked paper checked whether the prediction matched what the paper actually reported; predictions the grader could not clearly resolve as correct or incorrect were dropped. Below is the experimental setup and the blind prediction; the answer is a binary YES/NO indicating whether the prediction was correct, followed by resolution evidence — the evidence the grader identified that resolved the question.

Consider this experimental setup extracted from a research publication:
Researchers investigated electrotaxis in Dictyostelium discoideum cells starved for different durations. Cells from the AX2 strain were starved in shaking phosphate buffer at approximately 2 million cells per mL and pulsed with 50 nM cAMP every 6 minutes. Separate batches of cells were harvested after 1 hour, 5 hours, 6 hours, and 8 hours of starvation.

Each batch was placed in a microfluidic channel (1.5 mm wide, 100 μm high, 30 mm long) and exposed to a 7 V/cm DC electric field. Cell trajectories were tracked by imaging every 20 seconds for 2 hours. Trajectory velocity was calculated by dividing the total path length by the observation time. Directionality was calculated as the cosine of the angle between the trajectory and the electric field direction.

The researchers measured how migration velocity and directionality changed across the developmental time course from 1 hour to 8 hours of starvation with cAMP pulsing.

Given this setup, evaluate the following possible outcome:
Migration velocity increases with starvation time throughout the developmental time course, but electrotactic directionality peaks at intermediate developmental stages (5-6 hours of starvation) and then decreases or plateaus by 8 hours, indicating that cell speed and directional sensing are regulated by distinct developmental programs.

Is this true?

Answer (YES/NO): NO